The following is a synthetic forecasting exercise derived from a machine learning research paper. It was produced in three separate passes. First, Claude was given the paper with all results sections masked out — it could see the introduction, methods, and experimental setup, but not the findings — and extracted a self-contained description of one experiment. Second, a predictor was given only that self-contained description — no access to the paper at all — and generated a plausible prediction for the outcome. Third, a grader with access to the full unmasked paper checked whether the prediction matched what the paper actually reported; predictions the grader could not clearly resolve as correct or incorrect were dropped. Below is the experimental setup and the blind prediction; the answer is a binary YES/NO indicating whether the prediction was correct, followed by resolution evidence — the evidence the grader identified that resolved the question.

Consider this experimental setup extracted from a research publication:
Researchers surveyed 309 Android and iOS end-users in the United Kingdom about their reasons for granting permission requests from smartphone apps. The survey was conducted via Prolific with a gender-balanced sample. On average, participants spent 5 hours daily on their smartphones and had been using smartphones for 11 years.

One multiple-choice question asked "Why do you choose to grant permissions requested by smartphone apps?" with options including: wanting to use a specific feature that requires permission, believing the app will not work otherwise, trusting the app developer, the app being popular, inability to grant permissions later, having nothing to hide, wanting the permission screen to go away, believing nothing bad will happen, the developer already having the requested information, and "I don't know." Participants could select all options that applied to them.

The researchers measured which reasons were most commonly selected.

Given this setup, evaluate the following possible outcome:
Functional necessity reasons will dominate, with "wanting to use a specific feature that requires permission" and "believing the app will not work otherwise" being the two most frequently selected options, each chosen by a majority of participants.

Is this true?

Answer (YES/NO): NO